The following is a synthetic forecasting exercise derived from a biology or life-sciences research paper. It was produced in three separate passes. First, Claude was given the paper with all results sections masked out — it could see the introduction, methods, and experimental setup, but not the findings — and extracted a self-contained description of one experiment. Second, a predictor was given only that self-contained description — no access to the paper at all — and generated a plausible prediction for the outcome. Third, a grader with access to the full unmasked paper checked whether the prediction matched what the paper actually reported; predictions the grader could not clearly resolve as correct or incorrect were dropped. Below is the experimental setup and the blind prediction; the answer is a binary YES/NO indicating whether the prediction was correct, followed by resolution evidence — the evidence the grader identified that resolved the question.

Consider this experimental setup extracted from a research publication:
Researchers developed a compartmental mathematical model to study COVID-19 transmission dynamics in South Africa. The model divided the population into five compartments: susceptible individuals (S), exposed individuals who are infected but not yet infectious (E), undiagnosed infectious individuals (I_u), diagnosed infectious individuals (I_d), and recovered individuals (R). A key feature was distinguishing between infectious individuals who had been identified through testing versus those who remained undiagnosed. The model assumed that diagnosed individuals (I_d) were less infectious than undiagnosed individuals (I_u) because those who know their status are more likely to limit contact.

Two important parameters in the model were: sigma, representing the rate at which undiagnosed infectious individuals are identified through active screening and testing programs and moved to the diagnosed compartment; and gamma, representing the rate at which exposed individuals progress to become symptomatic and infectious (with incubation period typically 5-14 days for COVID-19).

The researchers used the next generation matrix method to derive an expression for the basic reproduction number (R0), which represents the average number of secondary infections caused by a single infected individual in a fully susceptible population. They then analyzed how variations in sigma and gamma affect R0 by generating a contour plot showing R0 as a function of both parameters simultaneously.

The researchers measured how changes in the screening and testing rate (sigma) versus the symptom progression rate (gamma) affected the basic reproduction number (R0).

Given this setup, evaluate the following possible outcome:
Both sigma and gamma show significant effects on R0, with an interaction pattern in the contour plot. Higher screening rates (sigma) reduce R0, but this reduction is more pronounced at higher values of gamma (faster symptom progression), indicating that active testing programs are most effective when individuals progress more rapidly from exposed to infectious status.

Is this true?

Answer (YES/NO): NO